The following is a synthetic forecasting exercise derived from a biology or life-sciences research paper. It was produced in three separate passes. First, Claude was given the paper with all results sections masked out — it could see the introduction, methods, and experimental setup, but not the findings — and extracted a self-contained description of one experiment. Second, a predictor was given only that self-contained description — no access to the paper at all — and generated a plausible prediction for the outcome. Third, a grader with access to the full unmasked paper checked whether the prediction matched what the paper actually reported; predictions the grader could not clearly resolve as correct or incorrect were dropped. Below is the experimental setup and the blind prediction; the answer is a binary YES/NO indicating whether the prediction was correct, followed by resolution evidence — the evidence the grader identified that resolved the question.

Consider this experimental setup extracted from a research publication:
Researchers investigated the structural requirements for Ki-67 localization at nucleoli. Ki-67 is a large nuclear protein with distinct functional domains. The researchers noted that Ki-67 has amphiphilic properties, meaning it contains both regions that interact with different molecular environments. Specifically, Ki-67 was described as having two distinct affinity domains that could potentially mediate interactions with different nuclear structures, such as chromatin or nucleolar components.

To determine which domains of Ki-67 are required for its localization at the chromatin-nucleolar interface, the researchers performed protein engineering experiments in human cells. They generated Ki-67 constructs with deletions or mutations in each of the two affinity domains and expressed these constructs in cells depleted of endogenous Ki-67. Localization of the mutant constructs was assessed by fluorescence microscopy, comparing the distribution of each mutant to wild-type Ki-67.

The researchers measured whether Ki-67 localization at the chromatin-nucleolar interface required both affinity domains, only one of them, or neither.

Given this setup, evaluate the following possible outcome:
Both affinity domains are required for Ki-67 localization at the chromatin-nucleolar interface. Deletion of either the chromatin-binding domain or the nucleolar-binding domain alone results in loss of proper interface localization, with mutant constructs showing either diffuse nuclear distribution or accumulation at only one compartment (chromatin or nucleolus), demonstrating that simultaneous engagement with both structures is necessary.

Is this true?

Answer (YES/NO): YES